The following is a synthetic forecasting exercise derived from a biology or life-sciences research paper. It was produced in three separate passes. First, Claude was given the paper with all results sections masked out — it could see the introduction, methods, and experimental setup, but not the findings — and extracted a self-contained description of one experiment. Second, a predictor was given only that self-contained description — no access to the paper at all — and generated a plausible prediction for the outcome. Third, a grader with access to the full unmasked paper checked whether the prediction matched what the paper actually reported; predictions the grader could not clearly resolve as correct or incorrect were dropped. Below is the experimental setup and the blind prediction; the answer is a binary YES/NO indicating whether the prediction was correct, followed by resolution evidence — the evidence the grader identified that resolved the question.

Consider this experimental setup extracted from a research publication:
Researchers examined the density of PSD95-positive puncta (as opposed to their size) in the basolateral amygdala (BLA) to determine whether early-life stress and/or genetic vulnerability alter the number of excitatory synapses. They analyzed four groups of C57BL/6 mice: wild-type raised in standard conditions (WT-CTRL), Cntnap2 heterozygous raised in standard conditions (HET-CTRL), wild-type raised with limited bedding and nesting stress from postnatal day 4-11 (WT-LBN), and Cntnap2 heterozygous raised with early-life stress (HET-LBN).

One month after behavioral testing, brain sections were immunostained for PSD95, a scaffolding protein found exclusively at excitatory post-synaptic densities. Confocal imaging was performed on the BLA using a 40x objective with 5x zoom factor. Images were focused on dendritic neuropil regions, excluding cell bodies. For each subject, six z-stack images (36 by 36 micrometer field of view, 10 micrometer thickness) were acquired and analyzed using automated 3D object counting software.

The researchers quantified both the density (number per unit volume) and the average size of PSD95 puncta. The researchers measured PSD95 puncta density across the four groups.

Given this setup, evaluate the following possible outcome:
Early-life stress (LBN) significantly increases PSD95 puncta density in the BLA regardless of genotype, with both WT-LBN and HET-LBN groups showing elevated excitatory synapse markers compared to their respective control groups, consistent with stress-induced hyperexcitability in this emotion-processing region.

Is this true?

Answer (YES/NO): NO